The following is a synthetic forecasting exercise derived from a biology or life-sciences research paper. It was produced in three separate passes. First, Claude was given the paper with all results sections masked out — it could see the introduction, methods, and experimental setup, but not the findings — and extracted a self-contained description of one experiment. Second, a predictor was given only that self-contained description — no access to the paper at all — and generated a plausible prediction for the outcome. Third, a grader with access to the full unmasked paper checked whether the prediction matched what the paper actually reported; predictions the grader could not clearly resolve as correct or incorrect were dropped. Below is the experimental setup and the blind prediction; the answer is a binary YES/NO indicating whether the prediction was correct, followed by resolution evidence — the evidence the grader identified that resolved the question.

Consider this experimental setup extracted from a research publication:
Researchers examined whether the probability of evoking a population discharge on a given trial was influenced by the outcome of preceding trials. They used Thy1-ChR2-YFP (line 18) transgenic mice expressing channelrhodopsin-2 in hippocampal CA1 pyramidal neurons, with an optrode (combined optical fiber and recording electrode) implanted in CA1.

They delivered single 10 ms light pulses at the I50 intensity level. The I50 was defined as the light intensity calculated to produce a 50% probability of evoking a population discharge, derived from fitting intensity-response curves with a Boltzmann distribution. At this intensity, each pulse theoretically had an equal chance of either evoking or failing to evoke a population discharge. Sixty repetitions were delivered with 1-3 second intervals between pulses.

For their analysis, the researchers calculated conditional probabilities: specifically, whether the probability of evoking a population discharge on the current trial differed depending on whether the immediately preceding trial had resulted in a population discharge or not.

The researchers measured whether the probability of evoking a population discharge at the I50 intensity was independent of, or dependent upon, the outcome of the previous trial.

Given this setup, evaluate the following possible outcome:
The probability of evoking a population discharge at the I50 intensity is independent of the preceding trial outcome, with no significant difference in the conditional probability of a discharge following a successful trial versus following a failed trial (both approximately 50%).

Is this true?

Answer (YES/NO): NO